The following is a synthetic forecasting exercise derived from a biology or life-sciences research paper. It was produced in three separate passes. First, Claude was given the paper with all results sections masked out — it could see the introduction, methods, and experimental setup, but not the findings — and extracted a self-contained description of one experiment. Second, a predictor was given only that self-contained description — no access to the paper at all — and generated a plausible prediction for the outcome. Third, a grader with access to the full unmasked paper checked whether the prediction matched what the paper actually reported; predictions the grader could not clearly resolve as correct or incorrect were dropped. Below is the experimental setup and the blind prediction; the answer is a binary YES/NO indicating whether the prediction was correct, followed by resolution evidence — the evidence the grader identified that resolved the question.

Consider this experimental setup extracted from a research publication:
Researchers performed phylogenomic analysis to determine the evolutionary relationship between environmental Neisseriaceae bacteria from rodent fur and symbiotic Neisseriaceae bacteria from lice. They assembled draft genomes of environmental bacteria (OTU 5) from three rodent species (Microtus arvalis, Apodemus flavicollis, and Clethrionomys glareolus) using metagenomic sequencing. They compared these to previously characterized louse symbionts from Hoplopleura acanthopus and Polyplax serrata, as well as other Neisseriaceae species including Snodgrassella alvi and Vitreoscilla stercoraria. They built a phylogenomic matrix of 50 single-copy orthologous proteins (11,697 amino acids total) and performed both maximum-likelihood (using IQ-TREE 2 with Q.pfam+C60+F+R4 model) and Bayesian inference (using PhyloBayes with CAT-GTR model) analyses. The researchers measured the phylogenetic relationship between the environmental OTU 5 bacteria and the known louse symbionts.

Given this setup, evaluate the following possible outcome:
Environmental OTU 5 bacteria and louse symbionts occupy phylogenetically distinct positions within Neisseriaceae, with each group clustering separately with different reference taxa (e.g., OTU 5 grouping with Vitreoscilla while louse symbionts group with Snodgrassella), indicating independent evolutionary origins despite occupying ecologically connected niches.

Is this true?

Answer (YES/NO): NO